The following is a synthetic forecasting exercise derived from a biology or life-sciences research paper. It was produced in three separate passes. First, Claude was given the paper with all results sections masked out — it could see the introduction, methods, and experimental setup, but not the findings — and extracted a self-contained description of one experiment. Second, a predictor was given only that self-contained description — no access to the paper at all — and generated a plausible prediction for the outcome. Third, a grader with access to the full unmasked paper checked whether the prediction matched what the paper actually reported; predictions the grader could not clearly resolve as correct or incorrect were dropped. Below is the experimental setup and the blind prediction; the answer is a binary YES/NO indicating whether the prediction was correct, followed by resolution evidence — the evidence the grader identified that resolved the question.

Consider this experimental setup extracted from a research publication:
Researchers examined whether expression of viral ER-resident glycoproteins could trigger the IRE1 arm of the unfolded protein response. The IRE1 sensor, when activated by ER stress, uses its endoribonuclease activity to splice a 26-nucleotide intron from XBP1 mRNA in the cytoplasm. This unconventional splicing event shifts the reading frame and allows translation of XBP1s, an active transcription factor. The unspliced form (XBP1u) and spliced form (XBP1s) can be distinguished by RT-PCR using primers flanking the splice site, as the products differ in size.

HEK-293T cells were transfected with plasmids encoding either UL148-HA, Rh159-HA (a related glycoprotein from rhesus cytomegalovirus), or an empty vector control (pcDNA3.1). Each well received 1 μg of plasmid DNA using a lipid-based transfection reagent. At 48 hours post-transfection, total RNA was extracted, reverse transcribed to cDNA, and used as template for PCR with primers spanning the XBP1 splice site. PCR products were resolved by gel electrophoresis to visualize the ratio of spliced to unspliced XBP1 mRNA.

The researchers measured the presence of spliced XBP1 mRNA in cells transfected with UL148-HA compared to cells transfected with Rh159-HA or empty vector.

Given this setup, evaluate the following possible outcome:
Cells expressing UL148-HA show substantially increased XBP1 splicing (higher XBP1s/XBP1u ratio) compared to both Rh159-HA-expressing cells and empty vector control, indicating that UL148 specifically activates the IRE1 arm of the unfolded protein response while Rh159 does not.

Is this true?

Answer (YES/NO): YES